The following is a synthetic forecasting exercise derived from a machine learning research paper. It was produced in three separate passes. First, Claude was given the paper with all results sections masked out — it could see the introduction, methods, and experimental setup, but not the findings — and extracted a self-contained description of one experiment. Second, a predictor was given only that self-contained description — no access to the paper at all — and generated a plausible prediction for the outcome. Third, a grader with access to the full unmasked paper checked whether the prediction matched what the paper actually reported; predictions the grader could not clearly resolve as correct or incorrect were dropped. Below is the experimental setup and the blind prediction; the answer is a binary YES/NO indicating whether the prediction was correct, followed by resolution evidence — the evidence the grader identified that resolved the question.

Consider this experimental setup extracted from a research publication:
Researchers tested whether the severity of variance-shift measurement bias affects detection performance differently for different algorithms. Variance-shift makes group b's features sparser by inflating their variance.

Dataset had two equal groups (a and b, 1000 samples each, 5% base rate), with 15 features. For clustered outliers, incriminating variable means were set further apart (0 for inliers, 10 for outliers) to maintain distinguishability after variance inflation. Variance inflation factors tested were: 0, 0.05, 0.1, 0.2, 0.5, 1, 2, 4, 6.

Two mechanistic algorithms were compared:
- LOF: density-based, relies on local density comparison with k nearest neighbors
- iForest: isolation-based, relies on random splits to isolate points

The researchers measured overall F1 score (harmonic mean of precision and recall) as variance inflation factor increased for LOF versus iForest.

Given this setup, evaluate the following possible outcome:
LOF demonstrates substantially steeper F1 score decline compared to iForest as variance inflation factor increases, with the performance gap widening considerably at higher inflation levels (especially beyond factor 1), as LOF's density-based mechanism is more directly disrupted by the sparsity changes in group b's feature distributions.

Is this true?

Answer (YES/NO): NO